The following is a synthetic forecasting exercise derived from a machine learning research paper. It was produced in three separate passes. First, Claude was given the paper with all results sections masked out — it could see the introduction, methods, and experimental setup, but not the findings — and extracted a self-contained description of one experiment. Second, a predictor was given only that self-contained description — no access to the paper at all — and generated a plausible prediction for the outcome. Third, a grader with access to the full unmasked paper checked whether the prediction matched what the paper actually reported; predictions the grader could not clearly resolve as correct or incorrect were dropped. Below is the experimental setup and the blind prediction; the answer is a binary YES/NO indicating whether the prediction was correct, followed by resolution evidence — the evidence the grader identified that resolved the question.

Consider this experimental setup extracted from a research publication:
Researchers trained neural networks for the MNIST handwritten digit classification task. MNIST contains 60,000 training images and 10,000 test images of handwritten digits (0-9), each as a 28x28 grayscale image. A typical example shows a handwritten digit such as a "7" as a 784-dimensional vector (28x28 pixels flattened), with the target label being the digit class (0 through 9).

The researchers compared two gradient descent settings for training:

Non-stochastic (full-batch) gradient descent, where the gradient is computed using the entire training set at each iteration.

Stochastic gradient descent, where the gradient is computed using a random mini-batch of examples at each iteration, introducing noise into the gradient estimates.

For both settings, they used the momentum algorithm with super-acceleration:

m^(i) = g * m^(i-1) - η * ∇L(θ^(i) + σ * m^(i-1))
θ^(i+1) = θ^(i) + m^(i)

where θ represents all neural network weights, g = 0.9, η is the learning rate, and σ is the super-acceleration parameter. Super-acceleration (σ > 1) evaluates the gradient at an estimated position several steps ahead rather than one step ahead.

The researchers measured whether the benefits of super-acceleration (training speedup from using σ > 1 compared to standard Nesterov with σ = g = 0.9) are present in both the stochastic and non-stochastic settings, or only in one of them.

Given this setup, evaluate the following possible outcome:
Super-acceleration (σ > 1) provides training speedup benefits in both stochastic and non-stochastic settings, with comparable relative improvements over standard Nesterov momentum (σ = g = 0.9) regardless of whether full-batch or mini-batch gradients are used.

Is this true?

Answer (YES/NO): YES